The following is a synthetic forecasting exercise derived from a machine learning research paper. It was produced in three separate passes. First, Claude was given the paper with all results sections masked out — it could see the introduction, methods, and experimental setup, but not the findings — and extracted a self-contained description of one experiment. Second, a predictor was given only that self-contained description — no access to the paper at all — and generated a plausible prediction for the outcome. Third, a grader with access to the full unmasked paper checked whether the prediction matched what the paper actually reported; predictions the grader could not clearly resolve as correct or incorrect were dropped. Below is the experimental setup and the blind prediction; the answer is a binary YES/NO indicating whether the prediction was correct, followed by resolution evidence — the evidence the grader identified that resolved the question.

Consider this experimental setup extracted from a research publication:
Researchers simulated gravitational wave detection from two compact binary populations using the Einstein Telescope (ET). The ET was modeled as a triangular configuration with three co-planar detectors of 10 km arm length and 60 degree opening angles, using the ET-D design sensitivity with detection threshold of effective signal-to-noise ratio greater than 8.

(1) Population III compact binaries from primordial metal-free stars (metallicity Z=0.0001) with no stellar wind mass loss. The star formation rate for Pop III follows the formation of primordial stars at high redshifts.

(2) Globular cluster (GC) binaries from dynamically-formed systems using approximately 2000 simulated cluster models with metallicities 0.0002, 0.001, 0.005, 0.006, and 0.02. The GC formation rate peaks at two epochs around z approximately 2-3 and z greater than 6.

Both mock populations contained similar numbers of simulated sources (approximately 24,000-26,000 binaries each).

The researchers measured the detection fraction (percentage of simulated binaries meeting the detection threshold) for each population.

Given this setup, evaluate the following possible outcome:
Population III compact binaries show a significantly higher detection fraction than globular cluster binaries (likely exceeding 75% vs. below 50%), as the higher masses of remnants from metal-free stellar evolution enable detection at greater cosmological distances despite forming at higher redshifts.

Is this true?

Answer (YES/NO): NO